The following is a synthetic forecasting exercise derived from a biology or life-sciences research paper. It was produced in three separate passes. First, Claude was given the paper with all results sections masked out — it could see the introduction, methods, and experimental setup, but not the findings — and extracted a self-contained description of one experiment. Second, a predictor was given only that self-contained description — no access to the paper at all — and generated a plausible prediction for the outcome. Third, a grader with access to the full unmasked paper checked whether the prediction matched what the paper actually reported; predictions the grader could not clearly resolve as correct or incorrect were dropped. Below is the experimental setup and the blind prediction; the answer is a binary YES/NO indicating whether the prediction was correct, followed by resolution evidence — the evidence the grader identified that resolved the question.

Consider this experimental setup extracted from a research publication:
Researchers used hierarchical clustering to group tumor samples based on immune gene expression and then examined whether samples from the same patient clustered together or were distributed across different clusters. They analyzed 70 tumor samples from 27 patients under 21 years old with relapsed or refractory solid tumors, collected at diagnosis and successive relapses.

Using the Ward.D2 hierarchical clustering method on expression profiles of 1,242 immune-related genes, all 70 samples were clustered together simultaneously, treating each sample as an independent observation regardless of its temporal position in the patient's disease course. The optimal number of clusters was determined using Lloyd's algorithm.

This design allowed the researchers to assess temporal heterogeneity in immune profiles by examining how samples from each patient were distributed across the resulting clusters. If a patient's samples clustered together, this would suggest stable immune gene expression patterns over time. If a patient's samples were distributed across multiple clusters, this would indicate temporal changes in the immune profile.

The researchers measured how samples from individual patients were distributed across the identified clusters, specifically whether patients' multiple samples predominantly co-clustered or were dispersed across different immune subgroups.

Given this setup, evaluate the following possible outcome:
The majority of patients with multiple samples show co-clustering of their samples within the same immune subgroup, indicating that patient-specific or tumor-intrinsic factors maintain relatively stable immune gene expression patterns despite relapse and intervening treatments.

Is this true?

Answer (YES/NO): YES